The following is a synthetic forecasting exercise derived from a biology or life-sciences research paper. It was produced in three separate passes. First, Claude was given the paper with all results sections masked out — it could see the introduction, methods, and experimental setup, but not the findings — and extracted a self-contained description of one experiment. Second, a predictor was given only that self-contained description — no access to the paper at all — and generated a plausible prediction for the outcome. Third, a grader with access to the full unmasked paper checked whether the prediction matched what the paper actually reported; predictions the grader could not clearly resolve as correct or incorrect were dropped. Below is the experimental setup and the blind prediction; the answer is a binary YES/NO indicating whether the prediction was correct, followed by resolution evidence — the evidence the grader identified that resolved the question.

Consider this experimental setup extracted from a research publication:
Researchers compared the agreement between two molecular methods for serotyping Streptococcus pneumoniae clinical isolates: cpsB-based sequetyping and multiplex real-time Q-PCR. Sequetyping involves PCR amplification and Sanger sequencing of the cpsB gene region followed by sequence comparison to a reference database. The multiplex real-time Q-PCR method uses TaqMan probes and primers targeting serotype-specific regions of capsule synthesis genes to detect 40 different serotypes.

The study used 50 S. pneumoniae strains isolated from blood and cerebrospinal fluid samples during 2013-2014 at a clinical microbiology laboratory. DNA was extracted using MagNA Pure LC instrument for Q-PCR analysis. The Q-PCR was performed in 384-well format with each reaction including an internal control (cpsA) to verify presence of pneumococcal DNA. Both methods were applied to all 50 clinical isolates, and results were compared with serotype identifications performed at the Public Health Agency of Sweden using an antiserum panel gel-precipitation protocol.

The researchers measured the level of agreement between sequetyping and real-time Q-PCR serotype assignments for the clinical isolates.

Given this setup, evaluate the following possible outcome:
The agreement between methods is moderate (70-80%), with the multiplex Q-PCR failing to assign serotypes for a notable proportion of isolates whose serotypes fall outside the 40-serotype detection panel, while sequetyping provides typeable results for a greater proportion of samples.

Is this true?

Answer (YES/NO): YES